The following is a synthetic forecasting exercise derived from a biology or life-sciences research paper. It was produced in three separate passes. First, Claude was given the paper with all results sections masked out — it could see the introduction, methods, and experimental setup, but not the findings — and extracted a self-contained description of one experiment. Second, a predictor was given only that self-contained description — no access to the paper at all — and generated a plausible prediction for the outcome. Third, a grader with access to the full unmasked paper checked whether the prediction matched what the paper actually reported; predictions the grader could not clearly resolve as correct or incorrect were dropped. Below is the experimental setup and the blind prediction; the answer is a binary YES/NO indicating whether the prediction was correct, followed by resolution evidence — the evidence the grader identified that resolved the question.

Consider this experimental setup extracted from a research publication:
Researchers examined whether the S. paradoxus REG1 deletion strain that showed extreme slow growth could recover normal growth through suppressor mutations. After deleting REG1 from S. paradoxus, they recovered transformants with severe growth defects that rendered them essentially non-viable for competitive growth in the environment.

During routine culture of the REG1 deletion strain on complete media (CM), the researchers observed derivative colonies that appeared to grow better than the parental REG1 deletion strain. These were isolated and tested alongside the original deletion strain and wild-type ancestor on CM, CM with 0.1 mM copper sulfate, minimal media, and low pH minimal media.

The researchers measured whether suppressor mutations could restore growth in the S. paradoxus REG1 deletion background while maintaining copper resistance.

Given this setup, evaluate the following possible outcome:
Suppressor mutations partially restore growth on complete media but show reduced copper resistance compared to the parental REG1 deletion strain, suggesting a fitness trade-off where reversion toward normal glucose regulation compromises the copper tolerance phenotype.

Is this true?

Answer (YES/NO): NO